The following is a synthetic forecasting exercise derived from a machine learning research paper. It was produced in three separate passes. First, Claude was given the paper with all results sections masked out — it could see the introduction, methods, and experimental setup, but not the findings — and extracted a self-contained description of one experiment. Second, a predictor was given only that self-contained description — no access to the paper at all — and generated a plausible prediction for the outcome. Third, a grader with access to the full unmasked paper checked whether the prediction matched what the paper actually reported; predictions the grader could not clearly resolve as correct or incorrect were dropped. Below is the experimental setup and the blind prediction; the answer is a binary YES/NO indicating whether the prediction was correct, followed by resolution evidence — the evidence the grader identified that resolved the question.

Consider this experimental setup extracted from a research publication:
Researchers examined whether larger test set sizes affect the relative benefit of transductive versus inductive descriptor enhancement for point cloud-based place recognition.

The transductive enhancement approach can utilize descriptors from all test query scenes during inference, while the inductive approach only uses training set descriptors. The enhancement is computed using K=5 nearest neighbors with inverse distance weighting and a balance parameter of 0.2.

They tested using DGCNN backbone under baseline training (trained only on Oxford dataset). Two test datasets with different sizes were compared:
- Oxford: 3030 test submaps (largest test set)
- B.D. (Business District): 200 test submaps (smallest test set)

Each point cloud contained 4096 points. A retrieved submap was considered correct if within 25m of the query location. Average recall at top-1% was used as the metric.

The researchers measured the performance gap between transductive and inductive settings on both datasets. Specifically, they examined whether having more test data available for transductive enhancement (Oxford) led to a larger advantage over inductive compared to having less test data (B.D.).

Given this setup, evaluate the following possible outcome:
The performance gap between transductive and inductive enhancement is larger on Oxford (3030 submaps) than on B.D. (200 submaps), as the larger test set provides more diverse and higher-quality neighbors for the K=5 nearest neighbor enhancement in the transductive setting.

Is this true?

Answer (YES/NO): YES